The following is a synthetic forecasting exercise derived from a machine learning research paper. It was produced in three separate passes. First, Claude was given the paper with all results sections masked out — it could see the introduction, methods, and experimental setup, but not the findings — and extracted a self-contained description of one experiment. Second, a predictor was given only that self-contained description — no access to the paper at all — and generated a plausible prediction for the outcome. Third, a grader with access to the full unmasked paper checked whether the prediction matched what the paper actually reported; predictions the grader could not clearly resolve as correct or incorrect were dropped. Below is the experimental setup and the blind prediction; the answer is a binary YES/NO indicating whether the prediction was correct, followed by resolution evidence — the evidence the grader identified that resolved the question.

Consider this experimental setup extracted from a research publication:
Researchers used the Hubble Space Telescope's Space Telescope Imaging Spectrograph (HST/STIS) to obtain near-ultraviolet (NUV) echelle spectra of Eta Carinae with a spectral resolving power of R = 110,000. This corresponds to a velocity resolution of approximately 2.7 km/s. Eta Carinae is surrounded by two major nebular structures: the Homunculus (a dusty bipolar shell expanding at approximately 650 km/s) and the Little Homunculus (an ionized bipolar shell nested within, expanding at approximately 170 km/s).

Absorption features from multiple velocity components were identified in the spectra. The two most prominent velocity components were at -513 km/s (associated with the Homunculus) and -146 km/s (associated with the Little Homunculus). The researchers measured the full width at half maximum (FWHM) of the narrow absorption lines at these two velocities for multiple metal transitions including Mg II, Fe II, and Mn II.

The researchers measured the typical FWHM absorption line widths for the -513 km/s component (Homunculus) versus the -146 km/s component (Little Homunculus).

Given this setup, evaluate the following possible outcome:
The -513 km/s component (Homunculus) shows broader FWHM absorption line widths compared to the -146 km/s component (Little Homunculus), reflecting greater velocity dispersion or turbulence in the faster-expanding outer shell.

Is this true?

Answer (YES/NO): NO